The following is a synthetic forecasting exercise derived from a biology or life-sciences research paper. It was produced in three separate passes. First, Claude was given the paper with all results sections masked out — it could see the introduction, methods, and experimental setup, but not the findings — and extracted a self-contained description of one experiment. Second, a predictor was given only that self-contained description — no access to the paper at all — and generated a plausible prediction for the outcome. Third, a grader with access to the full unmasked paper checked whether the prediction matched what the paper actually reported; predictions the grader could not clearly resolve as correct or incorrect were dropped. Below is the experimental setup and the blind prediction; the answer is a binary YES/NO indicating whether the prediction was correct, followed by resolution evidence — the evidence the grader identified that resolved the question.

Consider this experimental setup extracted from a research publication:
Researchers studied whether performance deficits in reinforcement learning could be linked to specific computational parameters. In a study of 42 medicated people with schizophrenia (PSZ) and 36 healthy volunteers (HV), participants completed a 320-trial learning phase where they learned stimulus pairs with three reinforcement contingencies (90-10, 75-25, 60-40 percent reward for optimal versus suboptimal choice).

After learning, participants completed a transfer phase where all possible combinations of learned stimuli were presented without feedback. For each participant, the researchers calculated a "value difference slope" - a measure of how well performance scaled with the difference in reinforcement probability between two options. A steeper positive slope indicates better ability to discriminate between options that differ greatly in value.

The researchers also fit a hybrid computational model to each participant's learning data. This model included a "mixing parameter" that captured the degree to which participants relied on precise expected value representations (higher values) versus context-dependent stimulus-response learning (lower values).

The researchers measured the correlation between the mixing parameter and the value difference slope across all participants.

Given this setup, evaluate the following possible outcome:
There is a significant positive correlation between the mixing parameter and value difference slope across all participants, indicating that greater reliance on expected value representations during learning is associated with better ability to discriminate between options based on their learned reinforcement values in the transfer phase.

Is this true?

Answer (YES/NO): NO